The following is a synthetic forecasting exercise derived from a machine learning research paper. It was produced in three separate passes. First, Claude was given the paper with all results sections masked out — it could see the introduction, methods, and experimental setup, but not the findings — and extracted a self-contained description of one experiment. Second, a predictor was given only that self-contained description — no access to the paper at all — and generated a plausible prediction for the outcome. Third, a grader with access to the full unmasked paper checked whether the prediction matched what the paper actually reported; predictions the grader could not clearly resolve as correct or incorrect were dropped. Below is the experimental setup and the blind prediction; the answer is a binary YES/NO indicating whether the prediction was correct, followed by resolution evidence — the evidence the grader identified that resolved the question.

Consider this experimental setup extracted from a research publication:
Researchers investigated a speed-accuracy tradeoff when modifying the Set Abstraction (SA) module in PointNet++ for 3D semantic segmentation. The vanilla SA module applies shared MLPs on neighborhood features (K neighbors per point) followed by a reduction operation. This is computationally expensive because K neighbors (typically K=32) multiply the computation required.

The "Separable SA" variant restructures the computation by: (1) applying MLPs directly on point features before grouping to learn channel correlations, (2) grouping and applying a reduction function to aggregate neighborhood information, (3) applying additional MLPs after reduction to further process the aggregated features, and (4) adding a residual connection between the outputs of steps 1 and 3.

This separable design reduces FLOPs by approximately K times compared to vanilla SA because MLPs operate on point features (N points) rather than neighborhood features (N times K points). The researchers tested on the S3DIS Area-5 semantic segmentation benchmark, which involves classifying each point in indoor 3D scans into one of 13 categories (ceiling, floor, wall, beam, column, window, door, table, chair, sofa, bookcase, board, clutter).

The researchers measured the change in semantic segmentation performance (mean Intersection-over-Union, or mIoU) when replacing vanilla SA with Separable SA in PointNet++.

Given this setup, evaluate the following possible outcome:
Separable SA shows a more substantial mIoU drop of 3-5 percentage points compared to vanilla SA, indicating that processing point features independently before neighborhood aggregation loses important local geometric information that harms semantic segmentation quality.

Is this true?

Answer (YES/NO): YES